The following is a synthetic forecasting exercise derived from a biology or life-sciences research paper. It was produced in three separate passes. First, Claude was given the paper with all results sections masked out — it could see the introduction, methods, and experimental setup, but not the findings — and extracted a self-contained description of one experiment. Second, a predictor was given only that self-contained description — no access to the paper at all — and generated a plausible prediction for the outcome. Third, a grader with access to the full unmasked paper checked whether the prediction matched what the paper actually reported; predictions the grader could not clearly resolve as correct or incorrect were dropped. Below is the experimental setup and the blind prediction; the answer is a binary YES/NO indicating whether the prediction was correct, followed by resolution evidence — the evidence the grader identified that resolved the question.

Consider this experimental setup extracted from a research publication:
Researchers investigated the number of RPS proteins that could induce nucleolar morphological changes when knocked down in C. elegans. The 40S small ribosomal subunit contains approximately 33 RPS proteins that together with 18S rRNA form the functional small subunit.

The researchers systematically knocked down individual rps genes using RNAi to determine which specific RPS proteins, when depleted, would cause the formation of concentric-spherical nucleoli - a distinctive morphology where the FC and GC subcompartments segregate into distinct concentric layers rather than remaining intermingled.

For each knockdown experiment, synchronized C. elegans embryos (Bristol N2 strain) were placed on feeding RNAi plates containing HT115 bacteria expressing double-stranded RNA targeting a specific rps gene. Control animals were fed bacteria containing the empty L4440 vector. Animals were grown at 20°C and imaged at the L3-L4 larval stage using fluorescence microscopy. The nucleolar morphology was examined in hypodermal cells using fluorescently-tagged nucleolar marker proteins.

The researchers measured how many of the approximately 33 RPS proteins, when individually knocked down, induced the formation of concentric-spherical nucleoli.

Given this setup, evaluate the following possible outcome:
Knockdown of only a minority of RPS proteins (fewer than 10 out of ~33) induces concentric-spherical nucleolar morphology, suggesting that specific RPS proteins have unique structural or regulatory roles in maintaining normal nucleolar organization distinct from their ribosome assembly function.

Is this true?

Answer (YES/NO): NO